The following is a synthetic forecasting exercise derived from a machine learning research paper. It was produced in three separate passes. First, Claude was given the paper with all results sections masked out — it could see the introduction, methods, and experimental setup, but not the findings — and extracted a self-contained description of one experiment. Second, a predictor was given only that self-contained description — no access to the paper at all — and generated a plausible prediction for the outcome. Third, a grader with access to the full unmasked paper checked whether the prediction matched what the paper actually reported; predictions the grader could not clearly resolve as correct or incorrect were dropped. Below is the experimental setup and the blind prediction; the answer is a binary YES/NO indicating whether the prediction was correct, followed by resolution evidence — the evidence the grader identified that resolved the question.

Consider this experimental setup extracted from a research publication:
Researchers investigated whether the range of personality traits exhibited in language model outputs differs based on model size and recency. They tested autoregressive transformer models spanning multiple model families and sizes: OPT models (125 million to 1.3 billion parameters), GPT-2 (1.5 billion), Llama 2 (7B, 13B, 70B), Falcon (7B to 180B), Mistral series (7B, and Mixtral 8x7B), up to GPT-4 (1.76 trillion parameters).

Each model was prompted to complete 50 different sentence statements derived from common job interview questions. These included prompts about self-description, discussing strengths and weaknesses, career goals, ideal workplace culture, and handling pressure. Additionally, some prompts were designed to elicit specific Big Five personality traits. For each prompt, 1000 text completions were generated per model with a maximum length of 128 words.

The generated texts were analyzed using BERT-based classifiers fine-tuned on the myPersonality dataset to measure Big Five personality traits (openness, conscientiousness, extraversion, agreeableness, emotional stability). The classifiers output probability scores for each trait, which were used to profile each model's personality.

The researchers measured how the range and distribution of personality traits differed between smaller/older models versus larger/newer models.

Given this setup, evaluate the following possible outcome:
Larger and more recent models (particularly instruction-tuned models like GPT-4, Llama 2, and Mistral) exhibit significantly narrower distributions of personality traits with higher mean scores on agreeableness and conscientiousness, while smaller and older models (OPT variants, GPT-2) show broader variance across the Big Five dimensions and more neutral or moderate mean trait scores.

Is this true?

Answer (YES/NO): NO